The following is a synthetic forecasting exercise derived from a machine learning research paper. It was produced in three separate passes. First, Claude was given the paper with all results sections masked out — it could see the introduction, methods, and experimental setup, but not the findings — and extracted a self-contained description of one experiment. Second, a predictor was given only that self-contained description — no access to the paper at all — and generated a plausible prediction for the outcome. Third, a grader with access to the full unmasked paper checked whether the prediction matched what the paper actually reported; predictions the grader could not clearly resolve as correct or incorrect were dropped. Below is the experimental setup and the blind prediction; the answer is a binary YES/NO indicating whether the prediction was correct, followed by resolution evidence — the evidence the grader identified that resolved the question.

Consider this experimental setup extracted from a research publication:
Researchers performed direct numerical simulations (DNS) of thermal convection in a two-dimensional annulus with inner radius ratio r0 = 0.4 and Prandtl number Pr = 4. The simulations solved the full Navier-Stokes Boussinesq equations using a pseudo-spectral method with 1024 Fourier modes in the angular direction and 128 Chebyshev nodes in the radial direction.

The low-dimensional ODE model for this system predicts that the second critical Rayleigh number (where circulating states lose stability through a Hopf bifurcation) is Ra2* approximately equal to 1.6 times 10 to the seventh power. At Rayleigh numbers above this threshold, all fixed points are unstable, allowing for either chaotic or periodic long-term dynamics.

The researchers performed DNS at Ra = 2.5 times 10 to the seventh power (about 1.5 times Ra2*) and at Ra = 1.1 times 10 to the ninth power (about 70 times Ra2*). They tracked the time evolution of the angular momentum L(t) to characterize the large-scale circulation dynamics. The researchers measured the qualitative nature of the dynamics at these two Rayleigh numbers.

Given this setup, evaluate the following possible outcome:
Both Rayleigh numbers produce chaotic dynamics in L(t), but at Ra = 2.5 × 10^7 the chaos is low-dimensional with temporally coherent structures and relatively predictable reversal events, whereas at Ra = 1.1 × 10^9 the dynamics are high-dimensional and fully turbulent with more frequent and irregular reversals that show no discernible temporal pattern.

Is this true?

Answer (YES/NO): NO